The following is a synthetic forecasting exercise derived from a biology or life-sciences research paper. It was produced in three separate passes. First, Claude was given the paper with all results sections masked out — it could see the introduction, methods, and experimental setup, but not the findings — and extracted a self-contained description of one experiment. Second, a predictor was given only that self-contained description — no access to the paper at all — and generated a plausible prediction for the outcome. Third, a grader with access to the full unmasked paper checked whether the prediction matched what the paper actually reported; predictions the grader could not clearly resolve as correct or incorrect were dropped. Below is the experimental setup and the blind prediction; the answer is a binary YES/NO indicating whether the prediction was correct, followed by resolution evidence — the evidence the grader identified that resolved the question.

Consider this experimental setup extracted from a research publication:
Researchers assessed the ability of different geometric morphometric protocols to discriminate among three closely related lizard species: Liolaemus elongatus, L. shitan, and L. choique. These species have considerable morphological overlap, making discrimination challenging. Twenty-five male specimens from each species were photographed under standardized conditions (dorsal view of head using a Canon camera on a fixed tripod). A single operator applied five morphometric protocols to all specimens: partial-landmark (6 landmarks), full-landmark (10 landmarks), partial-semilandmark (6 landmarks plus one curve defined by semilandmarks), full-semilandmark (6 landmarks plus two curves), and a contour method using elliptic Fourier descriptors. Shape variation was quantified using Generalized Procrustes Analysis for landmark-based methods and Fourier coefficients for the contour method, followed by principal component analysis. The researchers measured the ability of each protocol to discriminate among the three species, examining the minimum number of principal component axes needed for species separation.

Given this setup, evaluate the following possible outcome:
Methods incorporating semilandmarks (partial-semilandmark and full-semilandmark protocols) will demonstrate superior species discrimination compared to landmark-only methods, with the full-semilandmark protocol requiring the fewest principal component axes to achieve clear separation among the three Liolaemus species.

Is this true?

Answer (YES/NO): NO